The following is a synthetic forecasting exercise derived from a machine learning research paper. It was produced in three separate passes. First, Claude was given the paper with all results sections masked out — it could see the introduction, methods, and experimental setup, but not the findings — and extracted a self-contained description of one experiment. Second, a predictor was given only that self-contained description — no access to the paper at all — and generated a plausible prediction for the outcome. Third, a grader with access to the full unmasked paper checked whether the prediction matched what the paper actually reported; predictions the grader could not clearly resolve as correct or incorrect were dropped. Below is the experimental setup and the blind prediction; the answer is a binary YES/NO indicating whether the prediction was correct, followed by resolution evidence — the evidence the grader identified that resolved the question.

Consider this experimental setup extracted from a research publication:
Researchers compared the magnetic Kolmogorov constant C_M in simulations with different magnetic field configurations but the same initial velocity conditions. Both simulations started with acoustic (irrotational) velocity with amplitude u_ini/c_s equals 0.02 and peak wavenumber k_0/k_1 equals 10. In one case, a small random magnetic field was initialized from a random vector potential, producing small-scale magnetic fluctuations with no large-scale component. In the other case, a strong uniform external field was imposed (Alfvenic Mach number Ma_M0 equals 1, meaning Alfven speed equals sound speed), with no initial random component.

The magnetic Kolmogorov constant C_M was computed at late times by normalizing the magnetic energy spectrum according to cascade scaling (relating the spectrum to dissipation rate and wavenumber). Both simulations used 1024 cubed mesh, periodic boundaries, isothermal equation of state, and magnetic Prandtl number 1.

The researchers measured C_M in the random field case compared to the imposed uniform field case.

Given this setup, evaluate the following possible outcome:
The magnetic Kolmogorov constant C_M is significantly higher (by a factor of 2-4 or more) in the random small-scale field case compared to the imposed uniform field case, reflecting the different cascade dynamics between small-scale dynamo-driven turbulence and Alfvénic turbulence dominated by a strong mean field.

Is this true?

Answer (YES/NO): NO